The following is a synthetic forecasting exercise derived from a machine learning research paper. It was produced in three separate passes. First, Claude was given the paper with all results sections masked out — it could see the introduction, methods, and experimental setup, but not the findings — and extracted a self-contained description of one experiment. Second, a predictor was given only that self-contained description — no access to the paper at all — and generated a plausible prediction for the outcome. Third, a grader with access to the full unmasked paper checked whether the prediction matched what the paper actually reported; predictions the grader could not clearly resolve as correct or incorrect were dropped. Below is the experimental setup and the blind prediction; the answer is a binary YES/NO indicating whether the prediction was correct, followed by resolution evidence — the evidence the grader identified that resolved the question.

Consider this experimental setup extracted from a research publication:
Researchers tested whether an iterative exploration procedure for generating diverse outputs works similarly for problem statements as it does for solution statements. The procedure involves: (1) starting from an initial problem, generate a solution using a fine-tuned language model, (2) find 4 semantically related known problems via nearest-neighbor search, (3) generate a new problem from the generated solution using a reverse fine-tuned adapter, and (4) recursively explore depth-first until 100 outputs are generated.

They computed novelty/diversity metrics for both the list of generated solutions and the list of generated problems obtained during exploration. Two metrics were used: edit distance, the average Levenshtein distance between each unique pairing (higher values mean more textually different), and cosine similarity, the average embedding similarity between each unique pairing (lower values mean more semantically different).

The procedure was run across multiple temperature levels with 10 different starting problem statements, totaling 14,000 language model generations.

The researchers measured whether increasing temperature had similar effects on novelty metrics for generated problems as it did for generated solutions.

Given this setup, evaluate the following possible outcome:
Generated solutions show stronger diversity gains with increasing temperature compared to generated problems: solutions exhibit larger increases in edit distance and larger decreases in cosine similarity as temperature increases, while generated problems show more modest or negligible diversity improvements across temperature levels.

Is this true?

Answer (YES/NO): NO